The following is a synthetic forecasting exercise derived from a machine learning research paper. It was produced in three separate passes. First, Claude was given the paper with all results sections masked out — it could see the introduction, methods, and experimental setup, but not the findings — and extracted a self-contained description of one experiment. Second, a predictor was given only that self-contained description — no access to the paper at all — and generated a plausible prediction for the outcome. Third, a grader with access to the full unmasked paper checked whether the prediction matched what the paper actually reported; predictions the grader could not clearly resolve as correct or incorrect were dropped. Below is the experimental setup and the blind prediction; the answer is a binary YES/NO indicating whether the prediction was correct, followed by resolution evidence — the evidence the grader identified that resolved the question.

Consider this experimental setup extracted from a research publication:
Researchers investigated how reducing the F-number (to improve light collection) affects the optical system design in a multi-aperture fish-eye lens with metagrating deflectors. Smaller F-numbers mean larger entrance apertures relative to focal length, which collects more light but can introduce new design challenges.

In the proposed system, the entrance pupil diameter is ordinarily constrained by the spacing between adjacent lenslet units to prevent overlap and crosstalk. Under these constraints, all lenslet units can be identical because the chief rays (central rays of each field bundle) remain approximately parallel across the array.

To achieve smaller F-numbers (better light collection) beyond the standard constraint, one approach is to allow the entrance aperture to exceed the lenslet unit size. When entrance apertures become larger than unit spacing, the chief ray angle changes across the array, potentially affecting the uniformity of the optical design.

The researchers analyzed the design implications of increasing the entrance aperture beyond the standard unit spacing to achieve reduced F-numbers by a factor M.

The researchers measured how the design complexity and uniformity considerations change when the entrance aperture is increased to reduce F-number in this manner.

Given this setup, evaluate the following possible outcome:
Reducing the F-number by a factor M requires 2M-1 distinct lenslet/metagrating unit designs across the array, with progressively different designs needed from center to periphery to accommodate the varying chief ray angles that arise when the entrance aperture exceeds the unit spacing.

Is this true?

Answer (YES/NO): NO